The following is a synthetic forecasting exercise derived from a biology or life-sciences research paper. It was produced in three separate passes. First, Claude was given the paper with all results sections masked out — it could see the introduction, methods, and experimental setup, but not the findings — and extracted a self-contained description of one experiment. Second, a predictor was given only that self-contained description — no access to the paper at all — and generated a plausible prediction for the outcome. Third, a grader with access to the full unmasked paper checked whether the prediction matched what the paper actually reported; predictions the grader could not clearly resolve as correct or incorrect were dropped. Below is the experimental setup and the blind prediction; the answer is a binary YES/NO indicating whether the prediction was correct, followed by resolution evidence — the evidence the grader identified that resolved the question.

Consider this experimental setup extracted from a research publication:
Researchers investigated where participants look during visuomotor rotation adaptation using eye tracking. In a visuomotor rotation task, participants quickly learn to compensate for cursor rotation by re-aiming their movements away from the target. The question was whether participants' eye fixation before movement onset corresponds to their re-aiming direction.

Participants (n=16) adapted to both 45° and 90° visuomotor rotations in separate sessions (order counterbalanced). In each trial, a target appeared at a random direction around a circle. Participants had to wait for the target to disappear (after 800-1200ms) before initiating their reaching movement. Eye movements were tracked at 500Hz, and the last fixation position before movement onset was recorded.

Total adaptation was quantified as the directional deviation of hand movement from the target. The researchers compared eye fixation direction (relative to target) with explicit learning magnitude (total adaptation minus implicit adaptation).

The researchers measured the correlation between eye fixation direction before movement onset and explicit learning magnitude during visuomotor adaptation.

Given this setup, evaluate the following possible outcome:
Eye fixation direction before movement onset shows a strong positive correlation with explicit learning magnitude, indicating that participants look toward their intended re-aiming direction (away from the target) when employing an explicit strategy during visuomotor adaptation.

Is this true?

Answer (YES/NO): YES